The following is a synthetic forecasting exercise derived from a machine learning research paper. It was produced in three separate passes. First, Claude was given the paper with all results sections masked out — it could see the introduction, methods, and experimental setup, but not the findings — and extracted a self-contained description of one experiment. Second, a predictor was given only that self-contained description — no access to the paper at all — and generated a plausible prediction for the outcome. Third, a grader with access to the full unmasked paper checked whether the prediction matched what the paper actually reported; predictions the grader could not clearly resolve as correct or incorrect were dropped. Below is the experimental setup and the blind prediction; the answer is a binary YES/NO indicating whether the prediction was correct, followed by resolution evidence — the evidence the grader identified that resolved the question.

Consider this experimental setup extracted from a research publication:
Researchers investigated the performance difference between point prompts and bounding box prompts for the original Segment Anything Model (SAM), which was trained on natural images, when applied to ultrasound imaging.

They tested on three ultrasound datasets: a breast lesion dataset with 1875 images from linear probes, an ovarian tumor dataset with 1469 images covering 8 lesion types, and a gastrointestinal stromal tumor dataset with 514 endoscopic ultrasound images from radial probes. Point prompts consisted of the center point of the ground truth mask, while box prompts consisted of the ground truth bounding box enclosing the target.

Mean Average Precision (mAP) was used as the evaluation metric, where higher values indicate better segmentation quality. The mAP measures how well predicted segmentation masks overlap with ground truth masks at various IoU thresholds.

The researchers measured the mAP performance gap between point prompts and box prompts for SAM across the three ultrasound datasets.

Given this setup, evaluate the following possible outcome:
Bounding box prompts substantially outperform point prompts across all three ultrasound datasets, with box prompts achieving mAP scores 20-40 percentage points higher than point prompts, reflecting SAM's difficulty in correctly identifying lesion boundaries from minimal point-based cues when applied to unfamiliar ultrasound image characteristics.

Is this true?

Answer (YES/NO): NO